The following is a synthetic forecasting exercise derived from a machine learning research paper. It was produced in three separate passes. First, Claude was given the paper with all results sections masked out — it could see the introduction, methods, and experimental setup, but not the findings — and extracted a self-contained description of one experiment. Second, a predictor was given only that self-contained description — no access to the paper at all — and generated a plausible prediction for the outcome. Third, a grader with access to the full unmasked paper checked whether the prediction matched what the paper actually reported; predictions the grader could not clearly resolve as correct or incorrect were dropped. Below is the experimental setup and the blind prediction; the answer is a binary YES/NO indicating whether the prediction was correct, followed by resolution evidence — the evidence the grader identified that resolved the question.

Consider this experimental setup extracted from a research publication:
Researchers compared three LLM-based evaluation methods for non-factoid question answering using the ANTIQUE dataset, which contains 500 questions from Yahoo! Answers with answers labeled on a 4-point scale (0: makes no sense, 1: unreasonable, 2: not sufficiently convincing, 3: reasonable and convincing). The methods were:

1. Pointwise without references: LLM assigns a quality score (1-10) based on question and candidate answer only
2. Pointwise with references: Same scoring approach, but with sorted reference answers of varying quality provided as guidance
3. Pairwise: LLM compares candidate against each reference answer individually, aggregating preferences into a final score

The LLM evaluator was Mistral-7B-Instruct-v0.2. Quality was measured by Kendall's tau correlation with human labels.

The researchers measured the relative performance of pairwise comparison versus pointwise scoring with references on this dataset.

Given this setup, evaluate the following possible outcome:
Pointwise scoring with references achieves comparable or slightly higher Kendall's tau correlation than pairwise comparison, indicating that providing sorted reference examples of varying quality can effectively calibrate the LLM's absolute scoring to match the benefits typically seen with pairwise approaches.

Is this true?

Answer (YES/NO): YES